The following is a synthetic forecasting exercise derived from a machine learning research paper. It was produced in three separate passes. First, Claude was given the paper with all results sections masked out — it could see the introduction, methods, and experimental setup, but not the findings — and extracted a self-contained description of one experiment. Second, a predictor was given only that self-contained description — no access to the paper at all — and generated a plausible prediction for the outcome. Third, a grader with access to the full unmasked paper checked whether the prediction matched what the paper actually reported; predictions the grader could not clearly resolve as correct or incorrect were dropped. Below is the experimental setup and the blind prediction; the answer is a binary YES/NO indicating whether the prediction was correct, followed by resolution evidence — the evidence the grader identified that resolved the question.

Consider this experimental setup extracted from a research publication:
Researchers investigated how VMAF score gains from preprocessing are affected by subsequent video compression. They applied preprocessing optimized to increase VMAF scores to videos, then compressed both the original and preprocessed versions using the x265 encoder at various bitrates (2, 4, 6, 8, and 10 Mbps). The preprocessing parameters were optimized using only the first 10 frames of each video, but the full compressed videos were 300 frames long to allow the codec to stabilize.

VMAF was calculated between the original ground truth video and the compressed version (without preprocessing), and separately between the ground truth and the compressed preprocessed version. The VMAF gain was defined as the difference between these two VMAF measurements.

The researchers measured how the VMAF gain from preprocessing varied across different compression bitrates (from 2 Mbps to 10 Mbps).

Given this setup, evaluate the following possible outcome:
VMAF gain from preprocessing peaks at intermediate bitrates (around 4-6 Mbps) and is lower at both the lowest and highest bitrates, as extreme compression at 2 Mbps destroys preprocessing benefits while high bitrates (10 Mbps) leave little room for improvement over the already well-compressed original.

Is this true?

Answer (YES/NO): NO